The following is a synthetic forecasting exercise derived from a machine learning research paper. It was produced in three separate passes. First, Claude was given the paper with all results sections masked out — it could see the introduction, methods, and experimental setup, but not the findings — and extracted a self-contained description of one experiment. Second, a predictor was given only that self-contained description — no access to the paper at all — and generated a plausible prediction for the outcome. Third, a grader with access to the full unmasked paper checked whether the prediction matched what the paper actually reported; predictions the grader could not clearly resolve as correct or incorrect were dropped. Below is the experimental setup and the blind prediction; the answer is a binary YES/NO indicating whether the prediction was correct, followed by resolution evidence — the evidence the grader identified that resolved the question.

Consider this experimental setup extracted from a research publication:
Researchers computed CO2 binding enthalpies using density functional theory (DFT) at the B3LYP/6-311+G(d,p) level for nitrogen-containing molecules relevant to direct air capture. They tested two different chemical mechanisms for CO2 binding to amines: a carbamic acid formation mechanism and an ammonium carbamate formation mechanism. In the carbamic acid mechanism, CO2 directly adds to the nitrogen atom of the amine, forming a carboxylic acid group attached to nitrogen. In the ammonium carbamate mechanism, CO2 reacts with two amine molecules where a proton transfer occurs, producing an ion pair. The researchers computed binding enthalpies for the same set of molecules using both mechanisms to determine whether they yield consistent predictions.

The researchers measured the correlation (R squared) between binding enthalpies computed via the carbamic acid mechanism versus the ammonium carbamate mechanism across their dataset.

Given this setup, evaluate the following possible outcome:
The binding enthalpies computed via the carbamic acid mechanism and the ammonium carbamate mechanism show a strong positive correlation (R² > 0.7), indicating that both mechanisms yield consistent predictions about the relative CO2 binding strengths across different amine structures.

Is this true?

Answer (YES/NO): YES